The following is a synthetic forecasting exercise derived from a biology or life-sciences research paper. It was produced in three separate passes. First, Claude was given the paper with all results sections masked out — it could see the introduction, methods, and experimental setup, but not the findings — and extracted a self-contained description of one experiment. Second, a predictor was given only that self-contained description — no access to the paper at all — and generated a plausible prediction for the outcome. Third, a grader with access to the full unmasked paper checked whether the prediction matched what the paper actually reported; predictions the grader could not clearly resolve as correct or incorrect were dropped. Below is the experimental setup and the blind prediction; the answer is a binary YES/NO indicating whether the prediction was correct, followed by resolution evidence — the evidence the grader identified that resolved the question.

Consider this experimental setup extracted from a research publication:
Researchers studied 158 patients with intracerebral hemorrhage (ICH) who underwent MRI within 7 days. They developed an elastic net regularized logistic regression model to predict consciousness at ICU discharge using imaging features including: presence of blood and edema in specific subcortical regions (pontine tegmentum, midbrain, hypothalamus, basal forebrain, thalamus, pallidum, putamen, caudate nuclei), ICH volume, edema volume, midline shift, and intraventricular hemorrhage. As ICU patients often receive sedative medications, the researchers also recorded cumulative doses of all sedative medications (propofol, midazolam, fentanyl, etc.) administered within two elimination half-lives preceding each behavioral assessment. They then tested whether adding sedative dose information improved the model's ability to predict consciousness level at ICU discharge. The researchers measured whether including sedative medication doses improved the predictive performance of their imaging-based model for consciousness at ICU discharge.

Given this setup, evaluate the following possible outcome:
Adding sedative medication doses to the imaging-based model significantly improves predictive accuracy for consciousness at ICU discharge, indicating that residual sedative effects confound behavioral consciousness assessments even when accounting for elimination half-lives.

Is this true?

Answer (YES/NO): NO